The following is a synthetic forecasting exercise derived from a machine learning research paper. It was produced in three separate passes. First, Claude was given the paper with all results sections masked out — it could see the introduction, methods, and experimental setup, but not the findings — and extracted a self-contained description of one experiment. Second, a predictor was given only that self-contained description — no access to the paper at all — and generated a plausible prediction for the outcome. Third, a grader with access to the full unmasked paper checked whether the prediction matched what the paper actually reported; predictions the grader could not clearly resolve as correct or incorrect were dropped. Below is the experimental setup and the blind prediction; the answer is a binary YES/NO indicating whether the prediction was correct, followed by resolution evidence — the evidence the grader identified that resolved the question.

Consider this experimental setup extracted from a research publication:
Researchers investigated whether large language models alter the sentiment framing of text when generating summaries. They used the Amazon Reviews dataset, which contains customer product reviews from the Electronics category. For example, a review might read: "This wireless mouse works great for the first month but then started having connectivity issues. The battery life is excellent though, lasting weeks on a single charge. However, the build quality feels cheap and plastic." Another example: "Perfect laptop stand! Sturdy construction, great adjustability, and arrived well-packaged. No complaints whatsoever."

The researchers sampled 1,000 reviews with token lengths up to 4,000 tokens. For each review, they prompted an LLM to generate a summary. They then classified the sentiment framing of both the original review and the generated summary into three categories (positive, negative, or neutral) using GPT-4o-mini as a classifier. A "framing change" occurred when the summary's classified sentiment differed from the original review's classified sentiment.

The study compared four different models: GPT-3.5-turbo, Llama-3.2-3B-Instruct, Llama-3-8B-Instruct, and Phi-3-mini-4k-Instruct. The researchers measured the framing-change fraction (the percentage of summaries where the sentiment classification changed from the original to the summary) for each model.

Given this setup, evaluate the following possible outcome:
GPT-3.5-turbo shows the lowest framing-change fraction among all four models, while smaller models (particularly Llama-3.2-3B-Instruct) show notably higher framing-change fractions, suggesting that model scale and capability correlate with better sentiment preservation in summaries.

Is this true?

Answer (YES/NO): NO